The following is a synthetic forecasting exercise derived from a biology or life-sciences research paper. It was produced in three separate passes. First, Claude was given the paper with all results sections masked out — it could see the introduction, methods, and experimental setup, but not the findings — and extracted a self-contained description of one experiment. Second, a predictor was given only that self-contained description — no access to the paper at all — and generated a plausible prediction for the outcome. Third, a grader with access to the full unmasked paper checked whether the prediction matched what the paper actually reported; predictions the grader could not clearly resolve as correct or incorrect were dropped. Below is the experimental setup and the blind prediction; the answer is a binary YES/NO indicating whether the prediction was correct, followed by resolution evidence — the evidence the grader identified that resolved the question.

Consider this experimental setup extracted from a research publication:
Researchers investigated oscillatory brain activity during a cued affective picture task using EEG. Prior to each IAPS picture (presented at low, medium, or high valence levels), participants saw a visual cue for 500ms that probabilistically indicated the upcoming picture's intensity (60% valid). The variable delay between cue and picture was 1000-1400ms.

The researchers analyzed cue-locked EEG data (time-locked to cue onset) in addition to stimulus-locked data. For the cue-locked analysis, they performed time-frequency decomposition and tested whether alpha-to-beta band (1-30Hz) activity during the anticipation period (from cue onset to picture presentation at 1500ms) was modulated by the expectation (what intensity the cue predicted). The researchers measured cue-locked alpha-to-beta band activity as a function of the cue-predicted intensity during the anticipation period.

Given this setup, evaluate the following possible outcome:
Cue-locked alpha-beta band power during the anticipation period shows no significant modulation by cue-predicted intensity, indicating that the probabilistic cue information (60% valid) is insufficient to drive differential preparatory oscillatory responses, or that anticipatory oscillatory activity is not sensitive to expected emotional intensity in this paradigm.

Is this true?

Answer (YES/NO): YES